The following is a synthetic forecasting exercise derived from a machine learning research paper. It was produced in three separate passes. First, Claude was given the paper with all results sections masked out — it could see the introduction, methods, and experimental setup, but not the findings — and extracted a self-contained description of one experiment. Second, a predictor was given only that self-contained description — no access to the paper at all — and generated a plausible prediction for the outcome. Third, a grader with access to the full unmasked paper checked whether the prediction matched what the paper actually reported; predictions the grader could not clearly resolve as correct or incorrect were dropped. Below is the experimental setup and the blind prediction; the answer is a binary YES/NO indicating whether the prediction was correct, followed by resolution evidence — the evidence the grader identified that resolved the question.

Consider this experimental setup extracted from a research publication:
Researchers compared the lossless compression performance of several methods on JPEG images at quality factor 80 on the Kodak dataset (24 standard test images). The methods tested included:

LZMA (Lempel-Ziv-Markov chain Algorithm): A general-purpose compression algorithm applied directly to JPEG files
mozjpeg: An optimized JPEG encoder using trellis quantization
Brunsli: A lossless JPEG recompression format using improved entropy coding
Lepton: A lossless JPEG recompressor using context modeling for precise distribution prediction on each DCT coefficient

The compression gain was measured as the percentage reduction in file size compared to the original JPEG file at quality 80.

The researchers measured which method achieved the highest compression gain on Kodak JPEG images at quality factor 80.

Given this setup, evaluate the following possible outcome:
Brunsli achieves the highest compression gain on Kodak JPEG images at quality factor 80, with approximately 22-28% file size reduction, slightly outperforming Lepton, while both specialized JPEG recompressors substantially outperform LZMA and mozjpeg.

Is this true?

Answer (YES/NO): NO